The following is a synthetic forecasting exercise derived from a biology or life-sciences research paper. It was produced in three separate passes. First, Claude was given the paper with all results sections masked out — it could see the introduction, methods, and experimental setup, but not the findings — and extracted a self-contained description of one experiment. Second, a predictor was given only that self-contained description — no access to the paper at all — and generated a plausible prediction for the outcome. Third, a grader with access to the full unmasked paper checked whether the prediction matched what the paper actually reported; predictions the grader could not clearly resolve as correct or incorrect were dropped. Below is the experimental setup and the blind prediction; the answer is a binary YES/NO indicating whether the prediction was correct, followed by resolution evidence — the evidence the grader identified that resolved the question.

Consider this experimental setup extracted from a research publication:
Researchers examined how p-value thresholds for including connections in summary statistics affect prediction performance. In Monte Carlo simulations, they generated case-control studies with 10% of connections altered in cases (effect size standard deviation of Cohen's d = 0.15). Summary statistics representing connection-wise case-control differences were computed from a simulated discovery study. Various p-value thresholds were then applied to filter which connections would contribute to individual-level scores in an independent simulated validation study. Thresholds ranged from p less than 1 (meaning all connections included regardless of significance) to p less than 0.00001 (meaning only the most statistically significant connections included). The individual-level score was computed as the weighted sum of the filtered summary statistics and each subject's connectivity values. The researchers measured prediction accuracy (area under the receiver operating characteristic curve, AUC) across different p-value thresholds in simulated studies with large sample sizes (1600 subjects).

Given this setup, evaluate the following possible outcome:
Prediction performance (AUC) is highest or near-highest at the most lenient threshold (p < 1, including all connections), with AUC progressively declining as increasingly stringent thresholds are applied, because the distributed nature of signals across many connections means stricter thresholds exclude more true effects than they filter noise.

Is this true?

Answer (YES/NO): NO